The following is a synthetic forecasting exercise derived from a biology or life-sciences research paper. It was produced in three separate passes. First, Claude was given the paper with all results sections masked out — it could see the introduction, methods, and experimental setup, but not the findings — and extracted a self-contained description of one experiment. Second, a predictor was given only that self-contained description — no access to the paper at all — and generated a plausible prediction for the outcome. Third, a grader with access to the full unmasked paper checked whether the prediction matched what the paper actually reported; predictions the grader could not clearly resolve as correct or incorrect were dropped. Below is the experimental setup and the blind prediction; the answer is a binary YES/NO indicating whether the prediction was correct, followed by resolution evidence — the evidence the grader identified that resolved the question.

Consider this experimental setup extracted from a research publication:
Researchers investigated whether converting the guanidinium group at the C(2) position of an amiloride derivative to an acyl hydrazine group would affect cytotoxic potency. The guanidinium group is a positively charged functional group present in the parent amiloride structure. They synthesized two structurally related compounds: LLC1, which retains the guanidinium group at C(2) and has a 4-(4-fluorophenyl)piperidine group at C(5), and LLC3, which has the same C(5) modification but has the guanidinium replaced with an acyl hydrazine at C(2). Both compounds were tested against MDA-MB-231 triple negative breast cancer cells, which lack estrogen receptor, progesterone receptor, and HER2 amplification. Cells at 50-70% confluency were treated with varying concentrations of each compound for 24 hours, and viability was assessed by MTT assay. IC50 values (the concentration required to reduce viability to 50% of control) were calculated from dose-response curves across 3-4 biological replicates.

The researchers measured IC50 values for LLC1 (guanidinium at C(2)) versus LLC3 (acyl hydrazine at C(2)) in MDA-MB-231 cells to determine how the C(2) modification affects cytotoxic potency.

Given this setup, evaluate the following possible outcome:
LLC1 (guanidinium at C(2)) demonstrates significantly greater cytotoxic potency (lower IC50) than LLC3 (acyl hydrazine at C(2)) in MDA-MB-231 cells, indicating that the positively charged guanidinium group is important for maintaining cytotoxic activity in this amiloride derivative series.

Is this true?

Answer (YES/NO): YES